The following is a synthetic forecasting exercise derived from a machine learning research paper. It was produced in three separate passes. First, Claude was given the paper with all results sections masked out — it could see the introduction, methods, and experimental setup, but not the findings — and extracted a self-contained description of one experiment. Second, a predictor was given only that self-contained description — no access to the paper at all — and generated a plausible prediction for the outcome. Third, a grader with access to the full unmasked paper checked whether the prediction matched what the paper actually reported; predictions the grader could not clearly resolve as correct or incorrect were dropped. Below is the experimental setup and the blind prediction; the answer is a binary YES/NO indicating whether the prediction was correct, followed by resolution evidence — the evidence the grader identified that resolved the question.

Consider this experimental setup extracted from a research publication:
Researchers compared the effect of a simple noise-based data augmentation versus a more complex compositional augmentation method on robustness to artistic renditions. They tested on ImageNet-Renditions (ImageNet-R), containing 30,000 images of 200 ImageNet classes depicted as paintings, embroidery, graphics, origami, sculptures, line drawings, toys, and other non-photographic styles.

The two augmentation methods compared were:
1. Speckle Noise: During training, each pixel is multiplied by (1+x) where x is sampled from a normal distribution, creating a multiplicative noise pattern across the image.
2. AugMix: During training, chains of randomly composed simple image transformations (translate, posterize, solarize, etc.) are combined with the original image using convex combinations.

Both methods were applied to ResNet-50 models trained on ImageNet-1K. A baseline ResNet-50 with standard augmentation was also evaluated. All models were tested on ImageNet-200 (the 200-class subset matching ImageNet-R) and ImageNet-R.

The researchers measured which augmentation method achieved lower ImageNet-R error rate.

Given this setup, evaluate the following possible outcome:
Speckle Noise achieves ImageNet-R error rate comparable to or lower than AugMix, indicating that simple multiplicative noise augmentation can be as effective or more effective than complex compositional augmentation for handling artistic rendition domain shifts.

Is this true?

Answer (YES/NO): NO